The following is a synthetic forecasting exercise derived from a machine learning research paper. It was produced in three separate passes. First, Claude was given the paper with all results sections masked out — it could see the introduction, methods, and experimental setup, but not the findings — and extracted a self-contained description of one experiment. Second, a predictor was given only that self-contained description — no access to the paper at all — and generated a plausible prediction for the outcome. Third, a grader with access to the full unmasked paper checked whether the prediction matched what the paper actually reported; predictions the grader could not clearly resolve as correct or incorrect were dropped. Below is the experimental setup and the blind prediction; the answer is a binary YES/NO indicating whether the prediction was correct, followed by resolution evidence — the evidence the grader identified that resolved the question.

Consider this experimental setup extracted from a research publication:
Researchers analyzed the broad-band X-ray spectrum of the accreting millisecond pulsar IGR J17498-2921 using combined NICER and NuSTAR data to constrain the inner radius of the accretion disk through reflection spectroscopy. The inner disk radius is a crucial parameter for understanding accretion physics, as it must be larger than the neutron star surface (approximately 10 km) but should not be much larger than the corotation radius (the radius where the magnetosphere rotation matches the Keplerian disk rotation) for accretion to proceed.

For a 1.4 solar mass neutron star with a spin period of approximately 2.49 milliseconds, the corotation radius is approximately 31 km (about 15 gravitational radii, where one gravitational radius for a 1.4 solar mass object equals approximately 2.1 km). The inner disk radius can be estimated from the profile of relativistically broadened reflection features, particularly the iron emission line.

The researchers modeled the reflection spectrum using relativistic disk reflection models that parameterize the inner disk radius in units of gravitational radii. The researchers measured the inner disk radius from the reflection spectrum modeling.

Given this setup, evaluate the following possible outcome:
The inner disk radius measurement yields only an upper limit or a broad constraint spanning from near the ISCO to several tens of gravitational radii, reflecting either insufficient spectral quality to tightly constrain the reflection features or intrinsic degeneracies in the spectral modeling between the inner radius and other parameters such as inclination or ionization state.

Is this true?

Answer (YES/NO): YES